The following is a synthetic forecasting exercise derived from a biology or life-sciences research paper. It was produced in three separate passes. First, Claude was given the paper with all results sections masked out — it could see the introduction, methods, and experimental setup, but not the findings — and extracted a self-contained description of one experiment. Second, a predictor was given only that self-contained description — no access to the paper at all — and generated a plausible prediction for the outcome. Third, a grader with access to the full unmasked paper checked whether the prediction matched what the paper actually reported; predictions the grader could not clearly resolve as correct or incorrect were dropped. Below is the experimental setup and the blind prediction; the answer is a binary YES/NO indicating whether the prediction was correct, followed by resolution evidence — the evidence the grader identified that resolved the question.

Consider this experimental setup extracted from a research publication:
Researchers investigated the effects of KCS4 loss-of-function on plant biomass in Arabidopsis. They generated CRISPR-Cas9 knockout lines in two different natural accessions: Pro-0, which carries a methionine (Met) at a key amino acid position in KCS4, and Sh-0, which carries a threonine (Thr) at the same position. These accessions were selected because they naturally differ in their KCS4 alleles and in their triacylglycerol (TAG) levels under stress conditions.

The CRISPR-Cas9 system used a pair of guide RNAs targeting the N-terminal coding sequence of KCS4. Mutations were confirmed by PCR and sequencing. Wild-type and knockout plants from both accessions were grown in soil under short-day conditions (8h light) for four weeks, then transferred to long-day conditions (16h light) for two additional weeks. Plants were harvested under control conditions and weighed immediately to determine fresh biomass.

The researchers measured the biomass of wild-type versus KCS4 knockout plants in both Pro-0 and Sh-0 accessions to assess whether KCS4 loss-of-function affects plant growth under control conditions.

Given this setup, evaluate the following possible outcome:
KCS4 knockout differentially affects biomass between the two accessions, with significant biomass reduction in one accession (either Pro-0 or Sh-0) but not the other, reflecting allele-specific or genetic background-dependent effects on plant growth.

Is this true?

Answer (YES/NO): NO